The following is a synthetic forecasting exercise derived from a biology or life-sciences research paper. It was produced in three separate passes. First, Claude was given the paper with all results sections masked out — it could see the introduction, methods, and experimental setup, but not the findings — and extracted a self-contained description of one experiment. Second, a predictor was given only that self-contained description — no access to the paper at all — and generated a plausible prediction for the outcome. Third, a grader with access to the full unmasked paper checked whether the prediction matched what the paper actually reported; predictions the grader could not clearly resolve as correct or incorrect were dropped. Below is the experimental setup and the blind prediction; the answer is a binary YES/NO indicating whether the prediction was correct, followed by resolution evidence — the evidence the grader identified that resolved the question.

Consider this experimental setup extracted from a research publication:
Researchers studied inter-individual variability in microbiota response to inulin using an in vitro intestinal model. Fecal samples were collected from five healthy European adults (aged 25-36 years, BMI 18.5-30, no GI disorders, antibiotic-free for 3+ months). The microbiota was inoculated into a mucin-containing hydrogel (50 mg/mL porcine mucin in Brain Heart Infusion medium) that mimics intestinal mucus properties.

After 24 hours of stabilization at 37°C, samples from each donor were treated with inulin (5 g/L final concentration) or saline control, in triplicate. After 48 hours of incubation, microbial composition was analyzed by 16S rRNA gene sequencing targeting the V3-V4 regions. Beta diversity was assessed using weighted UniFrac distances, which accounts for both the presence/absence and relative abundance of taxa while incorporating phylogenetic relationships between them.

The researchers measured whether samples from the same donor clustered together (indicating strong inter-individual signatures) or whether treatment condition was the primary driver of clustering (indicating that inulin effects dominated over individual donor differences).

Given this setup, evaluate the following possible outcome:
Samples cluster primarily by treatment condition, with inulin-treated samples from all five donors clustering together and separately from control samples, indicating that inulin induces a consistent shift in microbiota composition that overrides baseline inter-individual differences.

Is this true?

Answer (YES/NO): NO